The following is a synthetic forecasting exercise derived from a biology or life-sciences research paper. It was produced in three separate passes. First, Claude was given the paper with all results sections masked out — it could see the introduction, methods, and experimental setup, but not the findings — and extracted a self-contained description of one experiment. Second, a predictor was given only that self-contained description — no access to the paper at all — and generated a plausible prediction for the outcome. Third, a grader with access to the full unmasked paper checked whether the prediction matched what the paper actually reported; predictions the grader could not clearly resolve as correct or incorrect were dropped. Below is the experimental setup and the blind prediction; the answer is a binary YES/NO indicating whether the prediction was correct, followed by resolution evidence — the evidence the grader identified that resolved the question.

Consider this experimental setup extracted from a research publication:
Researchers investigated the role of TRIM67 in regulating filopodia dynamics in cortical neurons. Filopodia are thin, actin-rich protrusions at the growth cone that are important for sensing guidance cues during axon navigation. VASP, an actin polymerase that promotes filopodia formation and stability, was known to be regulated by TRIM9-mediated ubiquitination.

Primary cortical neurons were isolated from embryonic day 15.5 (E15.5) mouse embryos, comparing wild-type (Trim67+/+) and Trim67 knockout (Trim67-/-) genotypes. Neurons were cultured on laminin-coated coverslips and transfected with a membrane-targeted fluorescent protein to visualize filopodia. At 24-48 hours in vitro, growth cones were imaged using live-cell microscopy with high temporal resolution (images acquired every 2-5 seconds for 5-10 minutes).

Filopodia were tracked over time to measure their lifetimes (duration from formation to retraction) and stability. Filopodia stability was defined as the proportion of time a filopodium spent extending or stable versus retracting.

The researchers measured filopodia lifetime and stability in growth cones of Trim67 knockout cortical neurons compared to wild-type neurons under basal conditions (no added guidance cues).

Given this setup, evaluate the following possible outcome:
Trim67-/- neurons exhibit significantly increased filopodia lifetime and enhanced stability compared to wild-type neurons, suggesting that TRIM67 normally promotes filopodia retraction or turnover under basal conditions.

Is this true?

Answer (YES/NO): NO